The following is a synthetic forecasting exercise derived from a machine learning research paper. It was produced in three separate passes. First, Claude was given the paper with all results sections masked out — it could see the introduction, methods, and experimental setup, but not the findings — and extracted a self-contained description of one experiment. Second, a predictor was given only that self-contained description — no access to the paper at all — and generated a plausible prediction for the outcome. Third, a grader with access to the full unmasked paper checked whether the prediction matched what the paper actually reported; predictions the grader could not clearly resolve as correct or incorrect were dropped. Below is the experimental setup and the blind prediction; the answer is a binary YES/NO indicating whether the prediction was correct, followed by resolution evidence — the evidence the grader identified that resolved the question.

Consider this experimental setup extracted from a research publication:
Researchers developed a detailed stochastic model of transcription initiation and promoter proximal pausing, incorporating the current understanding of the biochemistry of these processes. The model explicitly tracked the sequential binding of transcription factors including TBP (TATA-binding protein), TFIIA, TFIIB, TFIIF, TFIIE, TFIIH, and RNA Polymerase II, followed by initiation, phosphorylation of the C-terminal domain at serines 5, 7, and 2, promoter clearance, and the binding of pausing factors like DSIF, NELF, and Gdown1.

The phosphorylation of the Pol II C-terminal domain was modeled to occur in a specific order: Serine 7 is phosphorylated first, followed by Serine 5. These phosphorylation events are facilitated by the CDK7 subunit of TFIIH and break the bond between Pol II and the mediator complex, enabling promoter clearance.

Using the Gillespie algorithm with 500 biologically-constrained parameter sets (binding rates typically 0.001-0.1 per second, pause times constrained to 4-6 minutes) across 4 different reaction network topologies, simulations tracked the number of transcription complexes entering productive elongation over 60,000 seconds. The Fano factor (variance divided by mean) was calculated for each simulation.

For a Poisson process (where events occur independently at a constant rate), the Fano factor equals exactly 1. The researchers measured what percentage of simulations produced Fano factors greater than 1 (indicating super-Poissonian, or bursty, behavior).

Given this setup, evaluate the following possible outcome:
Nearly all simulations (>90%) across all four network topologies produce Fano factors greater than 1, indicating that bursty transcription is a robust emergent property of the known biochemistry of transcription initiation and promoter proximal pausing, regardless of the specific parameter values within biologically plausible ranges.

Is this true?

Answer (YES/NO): NO